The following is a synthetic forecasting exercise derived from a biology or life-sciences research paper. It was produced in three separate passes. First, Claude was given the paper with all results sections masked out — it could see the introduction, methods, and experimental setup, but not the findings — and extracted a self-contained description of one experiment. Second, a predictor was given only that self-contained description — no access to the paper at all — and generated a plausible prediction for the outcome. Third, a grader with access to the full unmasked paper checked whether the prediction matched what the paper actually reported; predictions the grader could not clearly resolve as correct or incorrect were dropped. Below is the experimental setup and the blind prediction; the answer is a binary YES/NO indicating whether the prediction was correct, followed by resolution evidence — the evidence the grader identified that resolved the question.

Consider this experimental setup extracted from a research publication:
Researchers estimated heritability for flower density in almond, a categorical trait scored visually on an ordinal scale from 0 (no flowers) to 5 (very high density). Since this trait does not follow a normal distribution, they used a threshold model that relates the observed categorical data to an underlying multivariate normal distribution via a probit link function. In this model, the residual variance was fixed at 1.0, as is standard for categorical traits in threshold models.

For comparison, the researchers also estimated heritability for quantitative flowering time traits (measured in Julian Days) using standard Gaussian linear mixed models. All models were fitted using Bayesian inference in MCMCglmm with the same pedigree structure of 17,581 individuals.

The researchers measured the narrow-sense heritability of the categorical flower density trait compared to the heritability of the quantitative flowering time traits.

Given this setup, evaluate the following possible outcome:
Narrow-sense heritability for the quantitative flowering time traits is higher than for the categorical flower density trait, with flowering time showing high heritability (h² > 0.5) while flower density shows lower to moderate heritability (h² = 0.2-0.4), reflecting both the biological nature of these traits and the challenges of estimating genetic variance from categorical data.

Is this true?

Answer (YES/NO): NO